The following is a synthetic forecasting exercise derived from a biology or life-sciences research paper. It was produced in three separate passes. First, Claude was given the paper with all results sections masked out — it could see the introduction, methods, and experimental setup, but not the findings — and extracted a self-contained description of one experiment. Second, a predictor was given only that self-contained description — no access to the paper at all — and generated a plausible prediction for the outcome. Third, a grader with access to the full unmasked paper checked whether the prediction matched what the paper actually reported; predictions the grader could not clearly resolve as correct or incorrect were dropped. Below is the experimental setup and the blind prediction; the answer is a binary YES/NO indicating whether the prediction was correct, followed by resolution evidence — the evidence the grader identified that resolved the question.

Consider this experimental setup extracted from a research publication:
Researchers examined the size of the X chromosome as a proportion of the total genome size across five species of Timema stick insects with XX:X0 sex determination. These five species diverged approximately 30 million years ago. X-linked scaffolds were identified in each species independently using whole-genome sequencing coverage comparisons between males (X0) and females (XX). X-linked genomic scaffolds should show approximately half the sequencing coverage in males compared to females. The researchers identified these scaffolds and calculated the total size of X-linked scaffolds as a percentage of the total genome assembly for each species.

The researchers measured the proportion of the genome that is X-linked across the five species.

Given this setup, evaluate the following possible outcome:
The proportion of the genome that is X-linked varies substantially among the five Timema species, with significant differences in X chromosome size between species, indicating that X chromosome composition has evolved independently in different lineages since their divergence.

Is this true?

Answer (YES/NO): NO